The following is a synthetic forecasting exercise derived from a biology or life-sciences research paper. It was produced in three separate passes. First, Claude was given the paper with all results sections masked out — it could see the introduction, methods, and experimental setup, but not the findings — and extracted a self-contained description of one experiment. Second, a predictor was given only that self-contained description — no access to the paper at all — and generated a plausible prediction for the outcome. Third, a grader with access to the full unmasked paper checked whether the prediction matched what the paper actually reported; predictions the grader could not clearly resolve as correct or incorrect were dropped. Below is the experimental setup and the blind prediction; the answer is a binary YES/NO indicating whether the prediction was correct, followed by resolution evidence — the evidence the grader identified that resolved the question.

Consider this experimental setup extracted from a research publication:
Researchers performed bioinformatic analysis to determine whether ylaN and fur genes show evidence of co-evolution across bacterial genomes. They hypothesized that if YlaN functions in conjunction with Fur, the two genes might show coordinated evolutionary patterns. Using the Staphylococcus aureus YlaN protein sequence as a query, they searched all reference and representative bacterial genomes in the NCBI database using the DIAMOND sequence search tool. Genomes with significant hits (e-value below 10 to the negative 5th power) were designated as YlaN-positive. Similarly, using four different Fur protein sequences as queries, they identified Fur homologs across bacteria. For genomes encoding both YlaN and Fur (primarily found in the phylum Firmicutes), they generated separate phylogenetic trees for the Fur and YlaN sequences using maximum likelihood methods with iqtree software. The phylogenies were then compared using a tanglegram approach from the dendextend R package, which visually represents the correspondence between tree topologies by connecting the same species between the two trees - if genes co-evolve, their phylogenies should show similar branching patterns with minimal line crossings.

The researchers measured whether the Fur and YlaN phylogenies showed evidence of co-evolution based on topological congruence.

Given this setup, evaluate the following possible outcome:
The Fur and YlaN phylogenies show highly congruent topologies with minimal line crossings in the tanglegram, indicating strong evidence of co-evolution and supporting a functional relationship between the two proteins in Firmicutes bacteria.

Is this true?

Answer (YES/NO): NO